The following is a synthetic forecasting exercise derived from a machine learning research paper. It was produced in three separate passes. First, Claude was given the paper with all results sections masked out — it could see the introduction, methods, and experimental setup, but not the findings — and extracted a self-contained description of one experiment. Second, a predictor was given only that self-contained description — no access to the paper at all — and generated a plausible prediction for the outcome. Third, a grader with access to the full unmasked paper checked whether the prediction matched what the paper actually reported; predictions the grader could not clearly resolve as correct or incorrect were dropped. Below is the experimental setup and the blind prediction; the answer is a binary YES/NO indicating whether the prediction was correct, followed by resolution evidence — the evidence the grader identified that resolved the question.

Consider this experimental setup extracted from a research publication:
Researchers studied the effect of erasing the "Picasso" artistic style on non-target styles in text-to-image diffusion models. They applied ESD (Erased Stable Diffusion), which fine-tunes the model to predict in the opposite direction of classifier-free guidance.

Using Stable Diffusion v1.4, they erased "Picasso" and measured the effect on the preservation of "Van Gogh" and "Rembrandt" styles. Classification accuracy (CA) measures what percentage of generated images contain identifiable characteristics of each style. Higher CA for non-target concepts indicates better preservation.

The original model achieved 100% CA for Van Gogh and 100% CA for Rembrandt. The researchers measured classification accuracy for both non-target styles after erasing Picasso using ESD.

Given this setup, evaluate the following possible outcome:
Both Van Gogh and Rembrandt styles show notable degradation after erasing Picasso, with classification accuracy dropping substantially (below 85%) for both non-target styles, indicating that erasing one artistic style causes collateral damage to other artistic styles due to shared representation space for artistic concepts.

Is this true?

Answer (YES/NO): YES